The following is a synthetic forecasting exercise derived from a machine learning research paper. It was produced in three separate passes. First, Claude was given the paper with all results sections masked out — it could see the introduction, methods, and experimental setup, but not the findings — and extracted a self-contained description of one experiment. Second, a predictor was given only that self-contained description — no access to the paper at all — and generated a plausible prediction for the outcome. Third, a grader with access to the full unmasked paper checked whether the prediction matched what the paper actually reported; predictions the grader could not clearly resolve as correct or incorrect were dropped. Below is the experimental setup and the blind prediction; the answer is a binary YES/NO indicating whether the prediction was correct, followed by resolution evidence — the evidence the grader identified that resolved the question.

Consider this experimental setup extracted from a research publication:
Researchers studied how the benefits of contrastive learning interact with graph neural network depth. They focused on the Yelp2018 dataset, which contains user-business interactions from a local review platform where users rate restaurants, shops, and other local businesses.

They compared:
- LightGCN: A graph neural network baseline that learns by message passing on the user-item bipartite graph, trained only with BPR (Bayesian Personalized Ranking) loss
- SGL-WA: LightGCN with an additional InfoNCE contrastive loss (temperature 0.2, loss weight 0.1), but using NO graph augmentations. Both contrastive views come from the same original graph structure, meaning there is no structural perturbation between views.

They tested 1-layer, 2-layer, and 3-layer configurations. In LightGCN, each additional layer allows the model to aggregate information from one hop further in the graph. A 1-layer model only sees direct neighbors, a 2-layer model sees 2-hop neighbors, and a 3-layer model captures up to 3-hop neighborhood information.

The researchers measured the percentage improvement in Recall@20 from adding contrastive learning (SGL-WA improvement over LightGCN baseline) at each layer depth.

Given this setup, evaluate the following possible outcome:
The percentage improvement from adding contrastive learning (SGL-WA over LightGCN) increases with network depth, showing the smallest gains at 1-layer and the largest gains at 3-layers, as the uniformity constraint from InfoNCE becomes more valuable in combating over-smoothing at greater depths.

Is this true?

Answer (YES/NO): NO